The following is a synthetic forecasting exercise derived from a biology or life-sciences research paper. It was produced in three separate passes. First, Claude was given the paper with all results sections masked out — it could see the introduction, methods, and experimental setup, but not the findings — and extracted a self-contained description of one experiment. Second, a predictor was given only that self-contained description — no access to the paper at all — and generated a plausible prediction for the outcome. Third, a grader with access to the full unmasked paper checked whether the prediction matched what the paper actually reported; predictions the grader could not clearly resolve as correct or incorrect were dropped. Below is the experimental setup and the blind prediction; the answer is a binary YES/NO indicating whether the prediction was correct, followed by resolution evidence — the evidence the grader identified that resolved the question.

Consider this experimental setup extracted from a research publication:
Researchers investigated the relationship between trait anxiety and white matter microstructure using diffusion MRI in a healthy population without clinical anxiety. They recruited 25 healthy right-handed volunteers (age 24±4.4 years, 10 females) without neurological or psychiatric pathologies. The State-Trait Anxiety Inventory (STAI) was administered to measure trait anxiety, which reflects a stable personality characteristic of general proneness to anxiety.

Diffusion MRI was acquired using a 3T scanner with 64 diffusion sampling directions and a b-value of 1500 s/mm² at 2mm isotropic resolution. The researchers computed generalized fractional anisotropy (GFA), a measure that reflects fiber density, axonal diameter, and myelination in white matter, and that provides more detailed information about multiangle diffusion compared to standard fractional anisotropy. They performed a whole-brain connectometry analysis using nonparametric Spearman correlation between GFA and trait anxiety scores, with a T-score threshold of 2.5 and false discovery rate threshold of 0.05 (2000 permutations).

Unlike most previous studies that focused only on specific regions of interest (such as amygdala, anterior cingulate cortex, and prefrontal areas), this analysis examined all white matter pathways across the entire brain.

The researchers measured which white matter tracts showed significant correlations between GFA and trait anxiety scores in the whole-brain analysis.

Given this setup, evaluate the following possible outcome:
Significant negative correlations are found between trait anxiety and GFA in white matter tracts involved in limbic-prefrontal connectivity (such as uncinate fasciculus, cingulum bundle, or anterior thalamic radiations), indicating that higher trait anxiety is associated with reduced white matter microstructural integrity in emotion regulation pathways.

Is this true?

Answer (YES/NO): YES